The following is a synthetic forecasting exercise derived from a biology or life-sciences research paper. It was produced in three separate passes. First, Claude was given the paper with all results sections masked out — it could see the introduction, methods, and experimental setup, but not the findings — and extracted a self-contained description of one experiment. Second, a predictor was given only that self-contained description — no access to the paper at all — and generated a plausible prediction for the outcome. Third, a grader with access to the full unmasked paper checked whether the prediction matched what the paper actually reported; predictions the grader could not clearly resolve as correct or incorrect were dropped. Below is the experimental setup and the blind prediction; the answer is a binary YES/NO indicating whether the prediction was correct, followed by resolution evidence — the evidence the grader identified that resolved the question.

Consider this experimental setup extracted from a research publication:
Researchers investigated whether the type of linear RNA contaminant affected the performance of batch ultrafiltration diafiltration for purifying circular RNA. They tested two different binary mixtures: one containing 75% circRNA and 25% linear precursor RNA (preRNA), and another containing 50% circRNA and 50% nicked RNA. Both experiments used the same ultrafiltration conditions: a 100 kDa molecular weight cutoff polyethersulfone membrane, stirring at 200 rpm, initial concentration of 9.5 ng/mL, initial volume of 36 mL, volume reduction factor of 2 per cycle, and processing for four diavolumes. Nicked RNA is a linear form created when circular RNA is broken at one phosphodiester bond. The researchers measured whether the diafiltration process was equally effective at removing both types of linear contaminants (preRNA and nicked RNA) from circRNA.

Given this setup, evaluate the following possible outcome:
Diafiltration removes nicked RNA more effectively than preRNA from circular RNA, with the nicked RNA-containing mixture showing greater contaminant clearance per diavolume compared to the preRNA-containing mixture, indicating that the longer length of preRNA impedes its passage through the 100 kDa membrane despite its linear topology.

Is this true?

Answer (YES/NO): NO